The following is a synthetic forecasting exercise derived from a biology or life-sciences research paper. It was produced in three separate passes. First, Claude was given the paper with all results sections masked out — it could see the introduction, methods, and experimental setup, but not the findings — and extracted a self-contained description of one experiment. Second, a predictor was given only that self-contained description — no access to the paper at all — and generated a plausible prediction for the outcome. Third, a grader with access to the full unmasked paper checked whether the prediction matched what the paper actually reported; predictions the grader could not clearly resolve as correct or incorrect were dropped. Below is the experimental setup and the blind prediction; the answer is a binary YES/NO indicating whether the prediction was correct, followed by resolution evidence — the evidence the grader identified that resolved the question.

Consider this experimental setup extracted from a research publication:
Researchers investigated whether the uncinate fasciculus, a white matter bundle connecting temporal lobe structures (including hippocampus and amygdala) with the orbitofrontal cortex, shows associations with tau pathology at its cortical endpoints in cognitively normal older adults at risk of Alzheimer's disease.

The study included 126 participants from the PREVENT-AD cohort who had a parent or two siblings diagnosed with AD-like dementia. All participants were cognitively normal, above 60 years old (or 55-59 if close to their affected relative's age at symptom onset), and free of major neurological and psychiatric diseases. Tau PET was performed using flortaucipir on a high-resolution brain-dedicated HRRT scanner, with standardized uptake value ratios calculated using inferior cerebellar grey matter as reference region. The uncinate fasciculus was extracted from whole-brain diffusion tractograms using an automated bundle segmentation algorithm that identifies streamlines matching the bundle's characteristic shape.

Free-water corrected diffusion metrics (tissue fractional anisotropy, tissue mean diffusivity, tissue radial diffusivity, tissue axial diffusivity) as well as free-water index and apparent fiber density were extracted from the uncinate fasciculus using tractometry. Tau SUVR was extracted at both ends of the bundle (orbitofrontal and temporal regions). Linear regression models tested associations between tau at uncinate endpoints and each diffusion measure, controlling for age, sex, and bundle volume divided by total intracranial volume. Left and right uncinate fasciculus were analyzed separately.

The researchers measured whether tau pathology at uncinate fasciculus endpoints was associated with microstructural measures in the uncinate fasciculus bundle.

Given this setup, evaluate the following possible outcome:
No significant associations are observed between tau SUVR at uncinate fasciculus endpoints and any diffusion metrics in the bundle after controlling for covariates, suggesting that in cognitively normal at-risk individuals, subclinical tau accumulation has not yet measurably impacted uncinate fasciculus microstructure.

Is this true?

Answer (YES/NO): NO